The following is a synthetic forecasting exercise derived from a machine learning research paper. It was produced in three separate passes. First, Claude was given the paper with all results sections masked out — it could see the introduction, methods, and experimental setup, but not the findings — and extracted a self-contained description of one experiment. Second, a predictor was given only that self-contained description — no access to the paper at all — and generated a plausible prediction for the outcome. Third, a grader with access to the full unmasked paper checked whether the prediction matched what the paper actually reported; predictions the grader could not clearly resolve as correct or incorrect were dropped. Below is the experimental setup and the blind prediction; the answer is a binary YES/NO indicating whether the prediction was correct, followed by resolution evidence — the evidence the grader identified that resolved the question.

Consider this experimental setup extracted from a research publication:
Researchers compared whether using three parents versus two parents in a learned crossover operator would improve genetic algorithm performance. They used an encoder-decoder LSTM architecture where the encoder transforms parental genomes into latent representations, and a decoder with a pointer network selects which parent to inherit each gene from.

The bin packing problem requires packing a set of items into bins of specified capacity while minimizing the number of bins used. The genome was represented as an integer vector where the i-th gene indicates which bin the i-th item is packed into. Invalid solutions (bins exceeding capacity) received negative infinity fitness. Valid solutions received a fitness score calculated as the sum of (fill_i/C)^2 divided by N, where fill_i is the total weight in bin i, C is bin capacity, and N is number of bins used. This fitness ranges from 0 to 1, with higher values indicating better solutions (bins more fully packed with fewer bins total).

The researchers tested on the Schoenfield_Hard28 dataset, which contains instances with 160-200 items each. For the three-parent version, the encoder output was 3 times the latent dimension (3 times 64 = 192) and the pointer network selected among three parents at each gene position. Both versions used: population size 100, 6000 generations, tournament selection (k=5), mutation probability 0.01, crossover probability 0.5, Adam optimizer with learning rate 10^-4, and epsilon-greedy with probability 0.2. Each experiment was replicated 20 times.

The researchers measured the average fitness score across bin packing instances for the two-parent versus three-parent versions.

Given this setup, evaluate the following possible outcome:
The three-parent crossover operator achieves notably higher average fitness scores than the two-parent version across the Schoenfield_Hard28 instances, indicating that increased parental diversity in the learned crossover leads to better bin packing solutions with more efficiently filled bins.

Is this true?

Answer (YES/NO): YES